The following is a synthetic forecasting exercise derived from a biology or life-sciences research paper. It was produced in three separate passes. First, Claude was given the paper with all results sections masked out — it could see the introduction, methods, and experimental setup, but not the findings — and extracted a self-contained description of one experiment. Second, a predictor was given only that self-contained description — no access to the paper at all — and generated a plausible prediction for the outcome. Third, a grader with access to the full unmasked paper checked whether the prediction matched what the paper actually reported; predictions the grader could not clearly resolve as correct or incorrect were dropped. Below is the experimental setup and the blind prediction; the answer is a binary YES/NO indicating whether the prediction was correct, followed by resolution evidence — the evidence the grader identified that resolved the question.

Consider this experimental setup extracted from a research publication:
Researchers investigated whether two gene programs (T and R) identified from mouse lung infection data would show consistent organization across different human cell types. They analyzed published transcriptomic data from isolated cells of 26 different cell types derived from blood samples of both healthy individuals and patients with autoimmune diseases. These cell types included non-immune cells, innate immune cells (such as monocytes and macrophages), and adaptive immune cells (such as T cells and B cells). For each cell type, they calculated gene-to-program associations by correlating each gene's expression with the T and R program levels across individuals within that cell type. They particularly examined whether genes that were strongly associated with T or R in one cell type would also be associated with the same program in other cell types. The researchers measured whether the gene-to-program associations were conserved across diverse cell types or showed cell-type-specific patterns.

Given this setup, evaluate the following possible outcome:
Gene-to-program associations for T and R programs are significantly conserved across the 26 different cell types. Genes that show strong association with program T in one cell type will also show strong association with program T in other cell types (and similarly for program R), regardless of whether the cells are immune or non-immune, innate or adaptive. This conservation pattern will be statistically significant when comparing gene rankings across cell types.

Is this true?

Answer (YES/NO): YES